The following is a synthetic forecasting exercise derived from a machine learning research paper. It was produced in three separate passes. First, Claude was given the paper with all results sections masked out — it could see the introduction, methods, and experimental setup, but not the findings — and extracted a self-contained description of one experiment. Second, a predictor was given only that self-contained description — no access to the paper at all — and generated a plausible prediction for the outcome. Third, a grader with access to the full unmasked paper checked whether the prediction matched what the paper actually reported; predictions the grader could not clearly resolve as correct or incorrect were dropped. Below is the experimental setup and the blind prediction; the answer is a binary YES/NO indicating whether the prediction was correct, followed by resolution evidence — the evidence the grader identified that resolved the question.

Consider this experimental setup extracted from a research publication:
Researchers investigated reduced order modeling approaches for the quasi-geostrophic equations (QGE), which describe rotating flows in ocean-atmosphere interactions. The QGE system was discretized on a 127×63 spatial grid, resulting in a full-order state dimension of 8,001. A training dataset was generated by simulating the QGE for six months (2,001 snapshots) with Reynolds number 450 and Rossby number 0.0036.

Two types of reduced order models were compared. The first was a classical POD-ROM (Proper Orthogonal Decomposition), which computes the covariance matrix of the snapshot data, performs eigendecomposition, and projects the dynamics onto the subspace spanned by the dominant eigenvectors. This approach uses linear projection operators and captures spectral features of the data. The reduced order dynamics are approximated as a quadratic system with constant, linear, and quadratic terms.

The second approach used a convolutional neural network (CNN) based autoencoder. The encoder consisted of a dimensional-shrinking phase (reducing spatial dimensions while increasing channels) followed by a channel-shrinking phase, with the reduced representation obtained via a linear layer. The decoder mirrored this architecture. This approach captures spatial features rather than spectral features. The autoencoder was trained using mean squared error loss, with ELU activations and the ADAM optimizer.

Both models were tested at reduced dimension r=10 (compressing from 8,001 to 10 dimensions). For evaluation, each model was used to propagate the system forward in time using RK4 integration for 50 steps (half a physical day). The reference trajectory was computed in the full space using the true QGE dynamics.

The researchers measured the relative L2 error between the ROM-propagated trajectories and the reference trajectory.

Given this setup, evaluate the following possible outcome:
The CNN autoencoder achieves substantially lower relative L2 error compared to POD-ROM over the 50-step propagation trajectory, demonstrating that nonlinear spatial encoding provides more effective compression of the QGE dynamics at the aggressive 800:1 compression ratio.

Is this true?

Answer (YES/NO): NO